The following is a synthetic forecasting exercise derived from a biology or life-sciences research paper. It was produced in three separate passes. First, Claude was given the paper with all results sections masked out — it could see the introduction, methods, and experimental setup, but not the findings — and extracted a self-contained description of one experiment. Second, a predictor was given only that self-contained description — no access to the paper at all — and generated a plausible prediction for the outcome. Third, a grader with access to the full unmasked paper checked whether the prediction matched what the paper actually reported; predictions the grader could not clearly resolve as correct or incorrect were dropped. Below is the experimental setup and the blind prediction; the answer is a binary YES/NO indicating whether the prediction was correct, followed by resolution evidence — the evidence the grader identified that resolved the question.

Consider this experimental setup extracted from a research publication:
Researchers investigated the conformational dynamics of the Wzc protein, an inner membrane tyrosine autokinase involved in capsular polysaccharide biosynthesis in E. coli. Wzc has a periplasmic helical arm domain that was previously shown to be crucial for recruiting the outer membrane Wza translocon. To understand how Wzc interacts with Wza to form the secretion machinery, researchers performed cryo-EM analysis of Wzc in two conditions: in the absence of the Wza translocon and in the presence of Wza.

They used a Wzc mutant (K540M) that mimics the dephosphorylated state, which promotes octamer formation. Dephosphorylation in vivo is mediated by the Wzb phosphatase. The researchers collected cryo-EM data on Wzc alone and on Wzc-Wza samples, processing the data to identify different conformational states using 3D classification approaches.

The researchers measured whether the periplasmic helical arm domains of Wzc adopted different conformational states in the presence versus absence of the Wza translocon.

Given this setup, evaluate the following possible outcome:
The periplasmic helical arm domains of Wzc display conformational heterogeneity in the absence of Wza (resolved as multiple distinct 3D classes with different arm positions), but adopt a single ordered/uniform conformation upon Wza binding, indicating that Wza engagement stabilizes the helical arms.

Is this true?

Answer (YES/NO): NO